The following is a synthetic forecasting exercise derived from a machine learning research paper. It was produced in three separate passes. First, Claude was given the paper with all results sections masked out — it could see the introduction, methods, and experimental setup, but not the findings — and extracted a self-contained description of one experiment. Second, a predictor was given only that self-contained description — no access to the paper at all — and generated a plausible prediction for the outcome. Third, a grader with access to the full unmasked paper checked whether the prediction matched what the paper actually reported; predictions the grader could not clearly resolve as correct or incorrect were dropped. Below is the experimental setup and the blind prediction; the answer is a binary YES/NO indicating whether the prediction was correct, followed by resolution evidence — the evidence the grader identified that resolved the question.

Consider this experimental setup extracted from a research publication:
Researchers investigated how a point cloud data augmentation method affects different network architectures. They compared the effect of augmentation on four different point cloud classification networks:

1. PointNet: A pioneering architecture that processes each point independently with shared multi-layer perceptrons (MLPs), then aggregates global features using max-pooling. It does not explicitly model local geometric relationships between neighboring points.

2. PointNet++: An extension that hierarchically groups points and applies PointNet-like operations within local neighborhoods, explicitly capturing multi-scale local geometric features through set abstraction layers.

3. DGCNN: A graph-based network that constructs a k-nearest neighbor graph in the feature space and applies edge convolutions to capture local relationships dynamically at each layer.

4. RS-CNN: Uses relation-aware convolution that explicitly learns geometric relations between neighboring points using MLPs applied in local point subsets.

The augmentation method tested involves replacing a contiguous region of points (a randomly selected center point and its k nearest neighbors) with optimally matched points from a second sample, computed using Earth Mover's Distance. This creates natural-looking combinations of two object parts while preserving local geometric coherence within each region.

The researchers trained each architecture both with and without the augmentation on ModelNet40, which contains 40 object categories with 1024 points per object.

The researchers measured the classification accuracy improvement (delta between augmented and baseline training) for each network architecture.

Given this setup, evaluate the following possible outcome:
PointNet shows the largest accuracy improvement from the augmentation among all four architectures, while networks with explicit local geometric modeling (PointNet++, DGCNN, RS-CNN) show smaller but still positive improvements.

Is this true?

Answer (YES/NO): NO